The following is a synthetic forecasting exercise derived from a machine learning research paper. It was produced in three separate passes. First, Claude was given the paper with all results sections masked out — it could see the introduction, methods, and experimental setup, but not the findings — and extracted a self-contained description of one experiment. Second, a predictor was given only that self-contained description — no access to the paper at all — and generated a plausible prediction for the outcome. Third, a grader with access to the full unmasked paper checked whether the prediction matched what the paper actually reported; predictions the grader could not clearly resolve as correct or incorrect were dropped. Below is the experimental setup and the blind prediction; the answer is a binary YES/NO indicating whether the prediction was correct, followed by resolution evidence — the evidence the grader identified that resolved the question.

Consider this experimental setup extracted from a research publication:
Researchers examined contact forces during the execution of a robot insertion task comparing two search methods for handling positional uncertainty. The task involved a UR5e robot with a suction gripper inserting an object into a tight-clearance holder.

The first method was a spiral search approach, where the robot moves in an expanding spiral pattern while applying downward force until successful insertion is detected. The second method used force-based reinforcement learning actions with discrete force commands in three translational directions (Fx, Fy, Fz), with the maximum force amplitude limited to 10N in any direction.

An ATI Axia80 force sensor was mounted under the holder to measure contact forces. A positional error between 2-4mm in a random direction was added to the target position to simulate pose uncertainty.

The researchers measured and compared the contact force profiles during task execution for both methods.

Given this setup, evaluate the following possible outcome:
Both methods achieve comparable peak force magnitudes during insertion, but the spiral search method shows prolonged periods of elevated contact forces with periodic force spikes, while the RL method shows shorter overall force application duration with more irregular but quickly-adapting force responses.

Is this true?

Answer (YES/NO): NO